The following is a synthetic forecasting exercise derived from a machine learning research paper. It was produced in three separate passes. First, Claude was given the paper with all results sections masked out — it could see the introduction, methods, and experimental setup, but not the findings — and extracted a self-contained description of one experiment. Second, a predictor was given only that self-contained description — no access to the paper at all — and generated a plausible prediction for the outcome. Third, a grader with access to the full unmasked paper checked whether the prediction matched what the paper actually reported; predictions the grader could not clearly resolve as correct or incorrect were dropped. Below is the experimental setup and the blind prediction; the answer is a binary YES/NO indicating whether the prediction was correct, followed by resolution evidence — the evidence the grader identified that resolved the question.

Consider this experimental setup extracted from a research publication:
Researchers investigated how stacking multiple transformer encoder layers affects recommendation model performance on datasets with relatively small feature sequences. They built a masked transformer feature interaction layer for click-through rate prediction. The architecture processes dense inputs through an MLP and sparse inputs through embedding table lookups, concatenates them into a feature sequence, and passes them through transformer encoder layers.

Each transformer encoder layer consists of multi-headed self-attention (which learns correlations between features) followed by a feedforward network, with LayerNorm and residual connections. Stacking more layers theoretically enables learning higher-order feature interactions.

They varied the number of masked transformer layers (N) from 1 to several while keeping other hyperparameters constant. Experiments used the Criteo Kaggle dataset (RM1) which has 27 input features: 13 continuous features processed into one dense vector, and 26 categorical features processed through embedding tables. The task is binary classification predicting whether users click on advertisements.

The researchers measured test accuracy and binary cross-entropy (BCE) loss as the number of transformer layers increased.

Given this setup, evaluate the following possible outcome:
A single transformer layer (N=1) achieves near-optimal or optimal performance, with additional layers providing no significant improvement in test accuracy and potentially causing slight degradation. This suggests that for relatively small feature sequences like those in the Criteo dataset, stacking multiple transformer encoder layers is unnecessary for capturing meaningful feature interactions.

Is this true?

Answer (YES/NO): YES